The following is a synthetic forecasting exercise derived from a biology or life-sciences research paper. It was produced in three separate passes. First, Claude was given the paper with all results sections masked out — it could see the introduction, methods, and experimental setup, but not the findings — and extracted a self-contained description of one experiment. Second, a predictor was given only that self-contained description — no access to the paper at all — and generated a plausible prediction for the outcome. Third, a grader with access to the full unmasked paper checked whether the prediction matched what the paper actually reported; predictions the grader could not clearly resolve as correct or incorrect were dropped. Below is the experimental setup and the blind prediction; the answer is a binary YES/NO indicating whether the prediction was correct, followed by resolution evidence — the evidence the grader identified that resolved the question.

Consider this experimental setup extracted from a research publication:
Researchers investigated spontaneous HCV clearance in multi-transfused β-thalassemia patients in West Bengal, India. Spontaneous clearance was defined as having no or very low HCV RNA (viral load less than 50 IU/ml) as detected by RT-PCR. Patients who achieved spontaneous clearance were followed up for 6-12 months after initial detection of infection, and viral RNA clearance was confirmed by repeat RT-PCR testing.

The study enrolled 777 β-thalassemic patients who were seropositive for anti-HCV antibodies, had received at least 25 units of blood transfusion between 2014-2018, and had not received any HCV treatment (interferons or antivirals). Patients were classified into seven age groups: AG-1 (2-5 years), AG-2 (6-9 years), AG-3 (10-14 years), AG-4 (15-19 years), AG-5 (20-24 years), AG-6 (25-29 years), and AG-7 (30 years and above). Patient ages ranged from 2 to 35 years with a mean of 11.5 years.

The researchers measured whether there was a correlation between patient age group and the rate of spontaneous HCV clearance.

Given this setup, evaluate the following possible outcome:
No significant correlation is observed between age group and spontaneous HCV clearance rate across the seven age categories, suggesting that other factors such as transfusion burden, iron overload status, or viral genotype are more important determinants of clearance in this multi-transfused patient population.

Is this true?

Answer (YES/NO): NO